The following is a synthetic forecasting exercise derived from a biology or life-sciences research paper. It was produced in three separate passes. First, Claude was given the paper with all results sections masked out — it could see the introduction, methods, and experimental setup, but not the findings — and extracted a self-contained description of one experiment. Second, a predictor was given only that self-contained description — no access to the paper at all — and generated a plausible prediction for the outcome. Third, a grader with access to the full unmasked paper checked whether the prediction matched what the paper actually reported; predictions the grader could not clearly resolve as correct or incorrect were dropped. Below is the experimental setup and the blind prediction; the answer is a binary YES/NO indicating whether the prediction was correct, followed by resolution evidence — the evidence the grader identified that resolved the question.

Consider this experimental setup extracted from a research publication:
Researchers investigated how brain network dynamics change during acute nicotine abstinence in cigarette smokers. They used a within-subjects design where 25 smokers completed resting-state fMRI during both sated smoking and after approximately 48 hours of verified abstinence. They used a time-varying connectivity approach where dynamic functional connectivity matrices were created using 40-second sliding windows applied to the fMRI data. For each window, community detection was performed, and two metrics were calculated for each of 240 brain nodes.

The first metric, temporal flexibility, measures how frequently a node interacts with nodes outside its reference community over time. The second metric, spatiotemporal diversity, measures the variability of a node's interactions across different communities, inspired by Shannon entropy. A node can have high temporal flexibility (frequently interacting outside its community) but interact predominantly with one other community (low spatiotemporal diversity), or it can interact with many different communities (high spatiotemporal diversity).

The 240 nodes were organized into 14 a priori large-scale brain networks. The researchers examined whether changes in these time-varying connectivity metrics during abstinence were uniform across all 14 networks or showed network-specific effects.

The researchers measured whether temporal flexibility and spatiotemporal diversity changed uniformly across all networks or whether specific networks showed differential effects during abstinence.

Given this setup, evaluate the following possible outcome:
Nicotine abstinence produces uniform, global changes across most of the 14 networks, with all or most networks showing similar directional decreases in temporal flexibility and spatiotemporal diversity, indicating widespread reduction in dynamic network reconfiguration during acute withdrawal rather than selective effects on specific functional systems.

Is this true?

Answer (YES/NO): NO